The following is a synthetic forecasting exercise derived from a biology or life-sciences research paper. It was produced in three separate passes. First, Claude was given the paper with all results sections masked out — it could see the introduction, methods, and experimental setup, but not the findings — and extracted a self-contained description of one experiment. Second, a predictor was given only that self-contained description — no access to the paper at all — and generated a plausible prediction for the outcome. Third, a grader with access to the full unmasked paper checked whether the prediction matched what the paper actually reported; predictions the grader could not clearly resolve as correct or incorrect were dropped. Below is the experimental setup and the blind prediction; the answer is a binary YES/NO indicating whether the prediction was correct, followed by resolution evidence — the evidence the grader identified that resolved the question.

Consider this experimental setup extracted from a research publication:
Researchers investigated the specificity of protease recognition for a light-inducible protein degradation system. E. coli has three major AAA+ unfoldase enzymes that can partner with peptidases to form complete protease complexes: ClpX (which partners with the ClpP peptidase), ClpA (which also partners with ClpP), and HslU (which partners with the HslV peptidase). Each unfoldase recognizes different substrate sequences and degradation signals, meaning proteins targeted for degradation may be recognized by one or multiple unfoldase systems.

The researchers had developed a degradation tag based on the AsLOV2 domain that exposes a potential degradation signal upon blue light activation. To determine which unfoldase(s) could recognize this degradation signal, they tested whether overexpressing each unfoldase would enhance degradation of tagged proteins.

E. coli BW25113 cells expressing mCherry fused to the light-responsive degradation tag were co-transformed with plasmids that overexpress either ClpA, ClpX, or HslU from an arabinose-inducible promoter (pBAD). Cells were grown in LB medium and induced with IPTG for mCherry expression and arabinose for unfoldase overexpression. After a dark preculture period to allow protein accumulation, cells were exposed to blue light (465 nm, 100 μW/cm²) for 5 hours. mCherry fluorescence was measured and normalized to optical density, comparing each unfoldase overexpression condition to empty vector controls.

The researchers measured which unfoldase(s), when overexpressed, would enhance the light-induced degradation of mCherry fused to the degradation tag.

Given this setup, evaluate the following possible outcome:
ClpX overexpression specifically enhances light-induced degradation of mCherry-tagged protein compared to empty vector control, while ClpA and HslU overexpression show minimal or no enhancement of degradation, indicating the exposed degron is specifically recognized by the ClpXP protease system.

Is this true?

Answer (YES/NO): NO